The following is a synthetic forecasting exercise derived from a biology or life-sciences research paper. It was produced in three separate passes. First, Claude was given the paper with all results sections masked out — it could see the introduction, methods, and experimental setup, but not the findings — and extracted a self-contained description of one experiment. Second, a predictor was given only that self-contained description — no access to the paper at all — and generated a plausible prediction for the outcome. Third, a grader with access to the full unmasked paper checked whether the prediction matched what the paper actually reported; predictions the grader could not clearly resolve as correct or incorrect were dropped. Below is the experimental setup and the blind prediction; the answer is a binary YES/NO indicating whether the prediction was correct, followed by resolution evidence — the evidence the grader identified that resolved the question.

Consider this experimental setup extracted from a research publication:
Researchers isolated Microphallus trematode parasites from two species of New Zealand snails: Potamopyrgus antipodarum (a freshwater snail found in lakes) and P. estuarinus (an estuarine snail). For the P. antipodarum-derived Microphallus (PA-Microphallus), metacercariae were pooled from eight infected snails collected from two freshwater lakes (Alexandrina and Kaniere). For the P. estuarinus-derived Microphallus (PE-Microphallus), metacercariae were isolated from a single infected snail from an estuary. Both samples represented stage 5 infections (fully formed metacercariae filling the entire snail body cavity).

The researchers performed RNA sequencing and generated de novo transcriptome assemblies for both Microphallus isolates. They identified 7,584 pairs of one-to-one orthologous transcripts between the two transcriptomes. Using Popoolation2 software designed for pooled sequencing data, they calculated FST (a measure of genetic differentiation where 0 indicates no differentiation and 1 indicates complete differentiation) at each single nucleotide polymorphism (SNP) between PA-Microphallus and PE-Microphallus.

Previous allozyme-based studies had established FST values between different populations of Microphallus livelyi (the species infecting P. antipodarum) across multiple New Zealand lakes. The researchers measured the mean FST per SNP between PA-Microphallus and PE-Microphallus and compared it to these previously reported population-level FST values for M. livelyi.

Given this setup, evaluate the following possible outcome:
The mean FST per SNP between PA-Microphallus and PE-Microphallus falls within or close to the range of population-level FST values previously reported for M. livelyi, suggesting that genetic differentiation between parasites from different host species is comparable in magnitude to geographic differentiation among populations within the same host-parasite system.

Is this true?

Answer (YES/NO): NO